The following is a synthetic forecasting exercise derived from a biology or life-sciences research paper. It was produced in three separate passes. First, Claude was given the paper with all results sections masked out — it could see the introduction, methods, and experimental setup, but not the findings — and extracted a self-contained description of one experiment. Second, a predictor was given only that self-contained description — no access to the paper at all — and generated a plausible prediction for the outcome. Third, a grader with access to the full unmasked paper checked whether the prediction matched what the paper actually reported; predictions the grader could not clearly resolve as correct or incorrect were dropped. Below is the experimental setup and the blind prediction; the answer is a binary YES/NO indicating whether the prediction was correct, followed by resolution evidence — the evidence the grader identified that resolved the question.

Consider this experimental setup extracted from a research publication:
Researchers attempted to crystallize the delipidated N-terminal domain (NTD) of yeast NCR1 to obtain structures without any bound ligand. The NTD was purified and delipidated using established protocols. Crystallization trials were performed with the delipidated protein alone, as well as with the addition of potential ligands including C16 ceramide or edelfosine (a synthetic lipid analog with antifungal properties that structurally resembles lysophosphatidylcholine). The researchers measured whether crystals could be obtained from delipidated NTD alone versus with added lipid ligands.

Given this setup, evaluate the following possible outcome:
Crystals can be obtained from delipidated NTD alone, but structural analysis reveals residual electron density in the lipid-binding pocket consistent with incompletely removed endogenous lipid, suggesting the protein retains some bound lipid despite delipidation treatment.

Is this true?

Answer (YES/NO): NO